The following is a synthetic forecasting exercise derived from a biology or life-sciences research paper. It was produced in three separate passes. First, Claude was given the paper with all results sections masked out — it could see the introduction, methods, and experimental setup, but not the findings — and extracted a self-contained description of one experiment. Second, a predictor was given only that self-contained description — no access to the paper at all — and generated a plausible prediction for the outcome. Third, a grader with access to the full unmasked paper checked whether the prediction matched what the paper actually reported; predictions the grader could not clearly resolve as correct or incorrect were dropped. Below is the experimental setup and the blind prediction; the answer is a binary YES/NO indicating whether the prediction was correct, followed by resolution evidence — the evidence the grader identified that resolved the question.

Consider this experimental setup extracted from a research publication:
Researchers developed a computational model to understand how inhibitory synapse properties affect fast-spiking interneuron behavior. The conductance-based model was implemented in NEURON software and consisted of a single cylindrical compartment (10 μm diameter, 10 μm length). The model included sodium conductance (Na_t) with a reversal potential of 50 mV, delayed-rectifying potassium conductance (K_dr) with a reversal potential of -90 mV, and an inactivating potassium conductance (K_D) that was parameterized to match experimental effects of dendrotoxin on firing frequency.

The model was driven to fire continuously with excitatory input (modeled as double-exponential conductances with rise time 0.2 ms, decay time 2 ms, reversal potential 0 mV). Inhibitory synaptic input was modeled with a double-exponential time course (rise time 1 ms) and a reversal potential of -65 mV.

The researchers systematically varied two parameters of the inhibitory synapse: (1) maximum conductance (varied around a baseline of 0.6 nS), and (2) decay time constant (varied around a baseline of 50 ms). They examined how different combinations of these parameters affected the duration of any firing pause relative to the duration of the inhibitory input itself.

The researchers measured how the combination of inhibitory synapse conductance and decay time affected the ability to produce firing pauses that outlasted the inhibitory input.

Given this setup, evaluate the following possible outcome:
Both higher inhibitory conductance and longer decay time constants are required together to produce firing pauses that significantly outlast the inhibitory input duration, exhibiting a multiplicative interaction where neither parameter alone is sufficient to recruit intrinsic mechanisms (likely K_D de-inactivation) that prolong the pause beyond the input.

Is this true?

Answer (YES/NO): NO